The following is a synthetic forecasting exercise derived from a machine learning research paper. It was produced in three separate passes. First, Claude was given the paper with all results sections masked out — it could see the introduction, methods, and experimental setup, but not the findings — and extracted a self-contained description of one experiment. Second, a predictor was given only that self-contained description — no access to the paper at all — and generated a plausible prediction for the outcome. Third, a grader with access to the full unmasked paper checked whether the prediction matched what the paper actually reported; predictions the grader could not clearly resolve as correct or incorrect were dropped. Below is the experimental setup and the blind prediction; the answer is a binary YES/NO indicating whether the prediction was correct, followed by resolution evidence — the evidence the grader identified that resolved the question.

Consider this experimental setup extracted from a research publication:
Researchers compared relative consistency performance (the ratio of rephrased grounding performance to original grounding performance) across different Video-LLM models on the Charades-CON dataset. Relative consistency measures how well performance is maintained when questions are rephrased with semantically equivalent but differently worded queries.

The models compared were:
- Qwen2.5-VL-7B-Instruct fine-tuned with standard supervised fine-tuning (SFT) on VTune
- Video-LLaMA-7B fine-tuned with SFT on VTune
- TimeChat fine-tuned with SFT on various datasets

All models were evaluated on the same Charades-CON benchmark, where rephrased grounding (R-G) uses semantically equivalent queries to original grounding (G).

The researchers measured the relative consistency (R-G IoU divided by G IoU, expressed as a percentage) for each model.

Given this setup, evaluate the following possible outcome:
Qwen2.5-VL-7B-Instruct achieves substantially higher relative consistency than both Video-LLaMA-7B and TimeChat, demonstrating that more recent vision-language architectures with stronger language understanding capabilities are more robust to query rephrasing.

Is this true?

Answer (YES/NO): NO